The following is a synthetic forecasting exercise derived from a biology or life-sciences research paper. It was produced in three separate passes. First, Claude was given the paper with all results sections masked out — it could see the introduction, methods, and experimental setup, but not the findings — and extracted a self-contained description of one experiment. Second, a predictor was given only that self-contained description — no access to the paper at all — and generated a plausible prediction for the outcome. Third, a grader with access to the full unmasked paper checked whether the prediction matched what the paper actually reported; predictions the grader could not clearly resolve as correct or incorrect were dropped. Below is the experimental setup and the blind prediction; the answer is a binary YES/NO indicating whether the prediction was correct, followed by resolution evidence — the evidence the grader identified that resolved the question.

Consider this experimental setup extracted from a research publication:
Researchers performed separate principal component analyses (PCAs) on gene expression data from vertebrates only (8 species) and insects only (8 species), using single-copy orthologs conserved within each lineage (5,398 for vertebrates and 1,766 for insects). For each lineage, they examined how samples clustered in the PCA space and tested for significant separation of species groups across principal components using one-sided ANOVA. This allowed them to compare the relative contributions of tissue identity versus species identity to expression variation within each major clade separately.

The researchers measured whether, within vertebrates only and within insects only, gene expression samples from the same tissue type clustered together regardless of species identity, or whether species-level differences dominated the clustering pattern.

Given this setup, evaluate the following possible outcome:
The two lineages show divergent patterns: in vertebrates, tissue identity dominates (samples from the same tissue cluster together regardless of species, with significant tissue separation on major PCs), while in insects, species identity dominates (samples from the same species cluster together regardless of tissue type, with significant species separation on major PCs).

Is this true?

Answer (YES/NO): YES